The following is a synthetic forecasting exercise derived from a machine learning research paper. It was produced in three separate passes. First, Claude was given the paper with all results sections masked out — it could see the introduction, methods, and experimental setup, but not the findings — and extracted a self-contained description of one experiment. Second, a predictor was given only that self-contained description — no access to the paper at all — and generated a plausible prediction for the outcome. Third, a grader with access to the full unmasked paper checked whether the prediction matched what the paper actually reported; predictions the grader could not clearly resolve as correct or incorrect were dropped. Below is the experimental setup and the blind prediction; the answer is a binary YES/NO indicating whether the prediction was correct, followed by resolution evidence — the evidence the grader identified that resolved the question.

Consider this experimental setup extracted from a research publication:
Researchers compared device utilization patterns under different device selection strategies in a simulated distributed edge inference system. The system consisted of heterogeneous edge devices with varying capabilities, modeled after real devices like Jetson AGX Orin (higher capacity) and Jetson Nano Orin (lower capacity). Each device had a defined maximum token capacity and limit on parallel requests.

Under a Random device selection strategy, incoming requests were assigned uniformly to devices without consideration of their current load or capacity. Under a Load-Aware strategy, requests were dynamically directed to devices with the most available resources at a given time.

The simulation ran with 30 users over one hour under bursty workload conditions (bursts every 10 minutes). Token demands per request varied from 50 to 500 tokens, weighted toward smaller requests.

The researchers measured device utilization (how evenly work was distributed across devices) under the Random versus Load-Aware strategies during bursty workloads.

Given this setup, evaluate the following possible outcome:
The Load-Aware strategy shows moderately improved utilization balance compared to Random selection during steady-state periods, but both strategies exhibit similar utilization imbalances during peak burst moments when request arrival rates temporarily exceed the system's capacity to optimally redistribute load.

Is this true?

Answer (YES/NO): NO